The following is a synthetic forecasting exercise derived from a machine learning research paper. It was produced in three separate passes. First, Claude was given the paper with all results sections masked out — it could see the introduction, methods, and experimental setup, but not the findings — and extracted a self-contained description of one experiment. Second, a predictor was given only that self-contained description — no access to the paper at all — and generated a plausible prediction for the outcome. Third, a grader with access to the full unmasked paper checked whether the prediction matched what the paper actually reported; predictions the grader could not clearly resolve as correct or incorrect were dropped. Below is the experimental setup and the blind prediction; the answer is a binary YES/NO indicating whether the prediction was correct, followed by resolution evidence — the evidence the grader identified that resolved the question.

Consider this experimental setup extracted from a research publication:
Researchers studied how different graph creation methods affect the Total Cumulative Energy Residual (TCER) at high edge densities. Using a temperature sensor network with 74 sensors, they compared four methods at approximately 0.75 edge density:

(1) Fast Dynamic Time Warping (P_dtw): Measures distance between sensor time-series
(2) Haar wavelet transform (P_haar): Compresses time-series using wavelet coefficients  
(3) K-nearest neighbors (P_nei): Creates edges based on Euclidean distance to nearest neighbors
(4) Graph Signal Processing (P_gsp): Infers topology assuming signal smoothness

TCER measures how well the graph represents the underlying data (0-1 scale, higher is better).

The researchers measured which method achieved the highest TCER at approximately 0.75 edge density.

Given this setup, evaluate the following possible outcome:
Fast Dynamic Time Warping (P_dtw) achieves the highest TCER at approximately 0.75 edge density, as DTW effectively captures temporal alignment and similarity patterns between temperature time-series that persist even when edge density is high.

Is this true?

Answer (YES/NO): YES